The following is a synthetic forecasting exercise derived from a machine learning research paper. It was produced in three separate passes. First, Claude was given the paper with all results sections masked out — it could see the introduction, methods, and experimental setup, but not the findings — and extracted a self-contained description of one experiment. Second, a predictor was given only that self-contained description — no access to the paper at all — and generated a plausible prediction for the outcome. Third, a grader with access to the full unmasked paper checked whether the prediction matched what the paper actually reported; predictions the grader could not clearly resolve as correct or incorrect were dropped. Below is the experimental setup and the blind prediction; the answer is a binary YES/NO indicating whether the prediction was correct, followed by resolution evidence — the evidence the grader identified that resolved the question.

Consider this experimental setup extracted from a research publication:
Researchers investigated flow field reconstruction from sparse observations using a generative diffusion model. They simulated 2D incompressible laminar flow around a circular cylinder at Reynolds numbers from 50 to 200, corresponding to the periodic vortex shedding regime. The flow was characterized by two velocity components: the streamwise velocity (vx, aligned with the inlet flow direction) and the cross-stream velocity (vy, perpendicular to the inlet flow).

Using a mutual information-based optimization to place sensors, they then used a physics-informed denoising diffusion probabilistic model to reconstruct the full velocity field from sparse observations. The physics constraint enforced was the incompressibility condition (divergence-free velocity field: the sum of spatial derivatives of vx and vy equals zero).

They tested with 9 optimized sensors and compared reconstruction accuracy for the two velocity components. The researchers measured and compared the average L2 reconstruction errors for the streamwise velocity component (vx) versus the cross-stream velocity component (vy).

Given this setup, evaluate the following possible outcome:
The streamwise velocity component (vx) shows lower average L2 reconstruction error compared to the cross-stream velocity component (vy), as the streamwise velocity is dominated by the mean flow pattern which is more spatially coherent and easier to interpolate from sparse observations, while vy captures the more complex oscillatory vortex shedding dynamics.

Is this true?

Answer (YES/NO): YES